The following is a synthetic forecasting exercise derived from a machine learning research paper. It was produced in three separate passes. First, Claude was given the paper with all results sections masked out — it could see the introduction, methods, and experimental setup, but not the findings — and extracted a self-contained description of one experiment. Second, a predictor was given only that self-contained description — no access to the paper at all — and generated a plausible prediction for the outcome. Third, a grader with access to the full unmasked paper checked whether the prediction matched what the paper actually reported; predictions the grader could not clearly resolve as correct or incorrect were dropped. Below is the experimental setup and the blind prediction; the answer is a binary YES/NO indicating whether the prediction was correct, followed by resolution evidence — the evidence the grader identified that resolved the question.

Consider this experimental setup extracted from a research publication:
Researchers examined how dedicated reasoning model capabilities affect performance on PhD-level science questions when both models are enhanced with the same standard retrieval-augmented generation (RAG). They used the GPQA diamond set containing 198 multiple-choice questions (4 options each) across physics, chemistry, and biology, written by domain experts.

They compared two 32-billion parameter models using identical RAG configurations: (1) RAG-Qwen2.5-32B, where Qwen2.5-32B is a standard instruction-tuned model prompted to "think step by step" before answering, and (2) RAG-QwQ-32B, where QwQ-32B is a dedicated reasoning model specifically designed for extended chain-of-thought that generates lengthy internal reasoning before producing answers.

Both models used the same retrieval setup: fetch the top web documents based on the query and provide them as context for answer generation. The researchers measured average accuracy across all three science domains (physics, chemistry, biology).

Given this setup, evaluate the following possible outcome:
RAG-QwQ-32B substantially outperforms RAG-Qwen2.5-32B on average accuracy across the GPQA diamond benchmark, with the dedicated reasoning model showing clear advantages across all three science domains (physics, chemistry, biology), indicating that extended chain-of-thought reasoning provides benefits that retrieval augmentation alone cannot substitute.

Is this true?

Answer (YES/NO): NO